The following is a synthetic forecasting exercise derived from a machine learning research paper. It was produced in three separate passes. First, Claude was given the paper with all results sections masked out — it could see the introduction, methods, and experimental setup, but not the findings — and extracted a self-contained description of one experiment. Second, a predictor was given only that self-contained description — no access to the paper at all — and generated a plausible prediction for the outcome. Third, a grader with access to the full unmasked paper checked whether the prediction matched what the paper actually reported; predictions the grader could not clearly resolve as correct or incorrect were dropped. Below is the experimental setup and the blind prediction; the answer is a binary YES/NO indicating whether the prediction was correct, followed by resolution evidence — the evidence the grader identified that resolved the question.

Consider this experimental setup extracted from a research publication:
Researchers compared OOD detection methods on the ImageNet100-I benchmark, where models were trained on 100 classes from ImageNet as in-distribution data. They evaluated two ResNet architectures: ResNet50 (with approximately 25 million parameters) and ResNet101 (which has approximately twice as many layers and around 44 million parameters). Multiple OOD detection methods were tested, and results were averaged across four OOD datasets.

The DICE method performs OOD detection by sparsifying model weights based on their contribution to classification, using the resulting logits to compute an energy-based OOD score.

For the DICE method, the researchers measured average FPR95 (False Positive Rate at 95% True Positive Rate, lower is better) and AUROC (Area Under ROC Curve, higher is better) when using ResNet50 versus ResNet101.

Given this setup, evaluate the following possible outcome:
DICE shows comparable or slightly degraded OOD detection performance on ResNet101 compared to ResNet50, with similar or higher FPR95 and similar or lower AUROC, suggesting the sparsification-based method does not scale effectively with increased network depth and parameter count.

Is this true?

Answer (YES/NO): NO